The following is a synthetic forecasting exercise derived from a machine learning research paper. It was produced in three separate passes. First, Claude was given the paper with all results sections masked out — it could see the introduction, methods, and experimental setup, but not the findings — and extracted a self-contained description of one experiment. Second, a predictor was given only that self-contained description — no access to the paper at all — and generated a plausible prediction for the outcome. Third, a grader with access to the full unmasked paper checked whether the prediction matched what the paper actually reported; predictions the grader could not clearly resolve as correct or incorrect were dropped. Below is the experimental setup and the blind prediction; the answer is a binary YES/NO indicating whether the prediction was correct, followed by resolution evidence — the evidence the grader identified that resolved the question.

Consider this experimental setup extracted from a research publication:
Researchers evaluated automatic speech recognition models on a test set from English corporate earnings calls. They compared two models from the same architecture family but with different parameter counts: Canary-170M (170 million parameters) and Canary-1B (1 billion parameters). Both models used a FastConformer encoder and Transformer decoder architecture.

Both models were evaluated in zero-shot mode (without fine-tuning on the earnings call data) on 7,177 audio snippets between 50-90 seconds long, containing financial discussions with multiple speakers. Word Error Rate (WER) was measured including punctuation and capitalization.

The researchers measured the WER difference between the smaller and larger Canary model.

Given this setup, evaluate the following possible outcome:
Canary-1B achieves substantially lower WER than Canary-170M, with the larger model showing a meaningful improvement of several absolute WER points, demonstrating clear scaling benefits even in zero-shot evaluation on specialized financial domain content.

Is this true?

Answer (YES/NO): NO